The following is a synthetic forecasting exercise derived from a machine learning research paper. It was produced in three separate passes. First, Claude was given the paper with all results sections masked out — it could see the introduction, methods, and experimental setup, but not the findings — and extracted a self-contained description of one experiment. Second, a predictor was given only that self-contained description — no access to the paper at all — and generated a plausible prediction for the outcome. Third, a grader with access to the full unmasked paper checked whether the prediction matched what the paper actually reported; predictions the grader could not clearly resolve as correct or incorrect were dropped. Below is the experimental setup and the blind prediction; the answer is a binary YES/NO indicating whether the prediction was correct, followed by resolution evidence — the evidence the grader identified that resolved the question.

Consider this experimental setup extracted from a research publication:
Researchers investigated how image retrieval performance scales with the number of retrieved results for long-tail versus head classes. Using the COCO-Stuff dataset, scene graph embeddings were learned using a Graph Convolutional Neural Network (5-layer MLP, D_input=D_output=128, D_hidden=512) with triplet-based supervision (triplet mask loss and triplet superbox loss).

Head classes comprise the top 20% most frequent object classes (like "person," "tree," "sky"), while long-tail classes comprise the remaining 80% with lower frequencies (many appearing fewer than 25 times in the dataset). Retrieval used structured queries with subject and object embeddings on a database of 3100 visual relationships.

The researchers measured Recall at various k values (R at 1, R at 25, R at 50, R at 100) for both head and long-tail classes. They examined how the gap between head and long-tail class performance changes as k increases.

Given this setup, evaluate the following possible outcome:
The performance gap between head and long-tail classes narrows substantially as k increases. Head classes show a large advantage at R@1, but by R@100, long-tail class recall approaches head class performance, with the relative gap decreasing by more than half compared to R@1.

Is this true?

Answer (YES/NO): NO